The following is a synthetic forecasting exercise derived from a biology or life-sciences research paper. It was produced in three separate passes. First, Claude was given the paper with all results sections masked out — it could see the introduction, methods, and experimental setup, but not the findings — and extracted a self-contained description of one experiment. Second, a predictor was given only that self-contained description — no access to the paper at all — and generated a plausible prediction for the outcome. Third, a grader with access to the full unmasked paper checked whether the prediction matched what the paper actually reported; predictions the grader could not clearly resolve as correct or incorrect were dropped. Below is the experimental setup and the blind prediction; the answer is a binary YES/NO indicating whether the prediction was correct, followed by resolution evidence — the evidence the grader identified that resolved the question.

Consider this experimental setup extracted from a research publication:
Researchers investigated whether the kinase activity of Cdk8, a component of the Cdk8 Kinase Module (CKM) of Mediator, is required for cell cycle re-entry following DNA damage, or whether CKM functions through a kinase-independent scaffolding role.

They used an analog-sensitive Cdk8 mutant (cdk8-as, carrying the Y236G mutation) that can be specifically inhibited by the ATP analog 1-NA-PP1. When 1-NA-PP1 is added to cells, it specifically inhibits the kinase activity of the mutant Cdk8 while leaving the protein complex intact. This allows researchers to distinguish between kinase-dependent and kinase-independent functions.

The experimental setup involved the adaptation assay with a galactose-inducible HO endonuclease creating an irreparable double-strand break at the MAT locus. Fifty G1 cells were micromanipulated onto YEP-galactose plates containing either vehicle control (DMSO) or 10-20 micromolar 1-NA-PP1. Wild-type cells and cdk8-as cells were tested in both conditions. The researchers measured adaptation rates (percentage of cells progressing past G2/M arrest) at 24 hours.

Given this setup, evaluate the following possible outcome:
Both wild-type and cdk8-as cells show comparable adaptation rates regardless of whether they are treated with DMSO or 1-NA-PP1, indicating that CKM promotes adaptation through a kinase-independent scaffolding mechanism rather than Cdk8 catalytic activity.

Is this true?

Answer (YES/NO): NO